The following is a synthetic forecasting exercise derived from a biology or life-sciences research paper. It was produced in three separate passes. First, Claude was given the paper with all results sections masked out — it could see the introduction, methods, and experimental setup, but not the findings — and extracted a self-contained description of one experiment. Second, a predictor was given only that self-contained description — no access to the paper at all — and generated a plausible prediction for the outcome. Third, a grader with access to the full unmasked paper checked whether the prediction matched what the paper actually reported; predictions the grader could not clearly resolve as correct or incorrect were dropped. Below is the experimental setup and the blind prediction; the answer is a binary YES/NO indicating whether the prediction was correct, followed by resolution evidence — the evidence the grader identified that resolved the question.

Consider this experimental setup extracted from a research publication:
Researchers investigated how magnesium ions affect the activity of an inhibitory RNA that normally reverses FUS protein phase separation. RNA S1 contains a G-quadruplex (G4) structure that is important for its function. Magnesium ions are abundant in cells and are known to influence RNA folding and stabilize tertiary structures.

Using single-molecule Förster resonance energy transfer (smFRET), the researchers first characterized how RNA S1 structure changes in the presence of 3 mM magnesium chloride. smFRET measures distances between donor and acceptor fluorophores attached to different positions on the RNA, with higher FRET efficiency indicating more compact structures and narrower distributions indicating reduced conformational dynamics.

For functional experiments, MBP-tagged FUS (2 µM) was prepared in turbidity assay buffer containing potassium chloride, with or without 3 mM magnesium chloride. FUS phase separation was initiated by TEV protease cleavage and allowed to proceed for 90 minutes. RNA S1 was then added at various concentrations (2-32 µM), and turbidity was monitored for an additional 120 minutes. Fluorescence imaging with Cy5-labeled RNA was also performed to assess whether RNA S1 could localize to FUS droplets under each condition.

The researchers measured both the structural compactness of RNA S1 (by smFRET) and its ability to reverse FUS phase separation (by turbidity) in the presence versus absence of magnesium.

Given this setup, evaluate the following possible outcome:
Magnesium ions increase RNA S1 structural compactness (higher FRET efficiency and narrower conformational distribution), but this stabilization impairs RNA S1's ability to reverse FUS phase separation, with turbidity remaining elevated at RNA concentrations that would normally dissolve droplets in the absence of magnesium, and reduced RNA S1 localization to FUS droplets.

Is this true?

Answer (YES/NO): NO